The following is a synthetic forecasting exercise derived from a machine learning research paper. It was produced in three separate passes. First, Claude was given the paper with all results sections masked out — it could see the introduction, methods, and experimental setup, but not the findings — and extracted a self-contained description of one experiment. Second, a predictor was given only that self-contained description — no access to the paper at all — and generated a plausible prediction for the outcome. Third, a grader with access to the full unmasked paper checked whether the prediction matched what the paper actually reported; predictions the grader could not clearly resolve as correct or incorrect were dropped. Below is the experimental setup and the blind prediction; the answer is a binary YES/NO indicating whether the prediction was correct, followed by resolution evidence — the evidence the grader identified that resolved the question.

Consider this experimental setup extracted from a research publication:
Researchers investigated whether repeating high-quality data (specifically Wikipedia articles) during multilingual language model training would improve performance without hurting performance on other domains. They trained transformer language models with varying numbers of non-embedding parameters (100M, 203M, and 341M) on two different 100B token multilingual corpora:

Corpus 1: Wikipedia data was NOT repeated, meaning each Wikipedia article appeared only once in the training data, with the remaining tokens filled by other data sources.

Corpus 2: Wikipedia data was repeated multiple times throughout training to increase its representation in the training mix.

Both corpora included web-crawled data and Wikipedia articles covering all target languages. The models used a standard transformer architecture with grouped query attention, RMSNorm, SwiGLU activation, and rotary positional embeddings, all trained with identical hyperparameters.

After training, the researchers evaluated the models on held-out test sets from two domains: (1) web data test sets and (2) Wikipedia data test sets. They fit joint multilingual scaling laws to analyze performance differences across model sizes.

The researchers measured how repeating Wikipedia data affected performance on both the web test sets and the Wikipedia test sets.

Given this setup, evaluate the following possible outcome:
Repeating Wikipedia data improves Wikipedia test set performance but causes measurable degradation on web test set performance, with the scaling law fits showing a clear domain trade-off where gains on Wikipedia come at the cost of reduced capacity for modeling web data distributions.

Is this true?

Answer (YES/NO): NO